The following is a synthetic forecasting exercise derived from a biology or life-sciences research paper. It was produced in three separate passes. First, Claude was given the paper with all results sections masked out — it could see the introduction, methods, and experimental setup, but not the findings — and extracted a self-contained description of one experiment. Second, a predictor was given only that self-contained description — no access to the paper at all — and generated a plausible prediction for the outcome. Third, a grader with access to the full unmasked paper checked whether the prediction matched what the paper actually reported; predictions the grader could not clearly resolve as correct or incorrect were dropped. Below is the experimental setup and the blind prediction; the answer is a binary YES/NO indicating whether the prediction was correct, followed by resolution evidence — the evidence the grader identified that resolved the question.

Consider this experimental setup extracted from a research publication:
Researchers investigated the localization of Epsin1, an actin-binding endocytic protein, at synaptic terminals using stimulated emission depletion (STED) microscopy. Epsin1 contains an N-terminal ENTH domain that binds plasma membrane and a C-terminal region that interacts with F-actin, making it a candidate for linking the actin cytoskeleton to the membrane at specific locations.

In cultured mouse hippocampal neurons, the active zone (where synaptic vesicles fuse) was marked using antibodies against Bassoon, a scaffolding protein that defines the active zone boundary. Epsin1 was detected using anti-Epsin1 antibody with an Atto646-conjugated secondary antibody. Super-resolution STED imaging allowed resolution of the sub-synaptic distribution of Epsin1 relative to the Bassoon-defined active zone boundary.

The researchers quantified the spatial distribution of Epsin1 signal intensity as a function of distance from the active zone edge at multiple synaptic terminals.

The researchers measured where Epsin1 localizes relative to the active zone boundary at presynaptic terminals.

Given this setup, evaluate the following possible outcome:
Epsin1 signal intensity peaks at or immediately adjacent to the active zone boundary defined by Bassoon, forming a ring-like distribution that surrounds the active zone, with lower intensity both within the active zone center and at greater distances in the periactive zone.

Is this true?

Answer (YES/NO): NO